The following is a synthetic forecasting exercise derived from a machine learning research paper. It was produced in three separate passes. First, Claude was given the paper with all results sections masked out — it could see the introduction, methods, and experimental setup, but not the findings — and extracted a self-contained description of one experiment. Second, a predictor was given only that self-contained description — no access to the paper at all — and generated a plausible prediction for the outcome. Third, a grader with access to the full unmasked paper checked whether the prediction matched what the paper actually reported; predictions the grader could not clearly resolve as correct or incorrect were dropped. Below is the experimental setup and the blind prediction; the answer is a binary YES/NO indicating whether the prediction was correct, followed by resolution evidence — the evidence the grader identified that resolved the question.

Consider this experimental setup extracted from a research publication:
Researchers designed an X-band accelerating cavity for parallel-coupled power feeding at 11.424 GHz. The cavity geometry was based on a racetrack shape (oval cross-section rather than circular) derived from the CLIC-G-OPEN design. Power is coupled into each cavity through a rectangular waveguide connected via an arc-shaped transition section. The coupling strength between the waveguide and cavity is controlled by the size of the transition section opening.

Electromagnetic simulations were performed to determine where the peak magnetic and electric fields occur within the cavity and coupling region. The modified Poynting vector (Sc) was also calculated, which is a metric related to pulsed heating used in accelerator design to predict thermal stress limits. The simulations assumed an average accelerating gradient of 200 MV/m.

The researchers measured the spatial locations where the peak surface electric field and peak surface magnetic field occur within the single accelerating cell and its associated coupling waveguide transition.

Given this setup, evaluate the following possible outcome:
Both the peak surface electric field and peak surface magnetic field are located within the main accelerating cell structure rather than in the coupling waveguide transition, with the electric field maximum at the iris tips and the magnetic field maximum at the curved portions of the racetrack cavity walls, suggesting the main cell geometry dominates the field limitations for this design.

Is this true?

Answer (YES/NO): NO